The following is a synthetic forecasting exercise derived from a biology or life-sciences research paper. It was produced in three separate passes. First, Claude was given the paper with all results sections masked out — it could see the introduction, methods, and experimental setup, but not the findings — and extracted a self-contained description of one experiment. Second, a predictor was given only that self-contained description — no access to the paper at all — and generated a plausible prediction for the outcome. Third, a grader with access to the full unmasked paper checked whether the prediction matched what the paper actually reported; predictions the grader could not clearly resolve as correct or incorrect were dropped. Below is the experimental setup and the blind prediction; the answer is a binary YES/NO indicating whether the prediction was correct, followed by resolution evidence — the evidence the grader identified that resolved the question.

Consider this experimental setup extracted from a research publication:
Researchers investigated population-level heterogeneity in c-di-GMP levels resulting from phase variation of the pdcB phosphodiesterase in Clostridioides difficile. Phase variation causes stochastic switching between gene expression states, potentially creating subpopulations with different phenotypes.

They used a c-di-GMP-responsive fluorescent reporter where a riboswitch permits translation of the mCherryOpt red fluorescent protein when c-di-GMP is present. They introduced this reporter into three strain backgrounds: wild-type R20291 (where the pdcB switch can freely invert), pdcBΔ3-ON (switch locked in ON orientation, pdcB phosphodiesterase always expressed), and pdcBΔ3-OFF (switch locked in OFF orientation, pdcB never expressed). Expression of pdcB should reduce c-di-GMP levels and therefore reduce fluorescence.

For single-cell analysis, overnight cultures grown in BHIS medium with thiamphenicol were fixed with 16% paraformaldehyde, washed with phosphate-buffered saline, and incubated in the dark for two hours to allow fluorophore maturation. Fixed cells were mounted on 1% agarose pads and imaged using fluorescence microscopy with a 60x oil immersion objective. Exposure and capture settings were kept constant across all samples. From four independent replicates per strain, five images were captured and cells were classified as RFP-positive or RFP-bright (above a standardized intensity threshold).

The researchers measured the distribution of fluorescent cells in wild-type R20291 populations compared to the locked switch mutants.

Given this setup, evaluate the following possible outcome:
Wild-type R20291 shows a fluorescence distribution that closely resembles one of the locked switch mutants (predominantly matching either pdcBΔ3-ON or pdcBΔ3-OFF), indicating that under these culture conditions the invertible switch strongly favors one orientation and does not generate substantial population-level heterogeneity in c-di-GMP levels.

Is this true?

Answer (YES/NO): NO